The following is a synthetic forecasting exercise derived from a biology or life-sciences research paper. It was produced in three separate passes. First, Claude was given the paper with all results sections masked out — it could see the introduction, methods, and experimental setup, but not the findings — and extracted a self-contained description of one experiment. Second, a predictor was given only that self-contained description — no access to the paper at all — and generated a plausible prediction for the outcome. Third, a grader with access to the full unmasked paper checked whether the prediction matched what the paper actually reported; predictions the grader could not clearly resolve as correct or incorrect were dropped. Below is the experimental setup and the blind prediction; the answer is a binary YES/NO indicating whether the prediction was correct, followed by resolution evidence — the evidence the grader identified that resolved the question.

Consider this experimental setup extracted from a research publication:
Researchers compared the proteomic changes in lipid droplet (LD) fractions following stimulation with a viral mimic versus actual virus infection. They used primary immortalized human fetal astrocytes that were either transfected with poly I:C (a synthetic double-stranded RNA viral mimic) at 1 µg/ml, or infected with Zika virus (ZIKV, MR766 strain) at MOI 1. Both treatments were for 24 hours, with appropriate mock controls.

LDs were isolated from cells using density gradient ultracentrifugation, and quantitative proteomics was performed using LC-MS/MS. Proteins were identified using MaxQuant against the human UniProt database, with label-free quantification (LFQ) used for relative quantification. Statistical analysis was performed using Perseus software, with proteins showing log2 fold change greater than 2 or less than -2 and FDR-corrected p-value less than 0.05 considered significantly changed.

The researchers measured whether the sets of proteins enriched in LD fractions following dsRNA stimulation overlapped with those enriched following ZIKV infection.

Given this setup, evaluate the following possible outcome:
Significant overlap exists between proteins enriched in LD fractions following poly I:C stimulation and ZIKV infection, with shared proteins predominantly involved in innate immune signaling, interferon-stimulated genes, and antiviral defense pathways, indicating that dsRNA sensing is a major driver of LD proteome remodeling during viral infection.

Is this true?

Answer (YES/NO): YES